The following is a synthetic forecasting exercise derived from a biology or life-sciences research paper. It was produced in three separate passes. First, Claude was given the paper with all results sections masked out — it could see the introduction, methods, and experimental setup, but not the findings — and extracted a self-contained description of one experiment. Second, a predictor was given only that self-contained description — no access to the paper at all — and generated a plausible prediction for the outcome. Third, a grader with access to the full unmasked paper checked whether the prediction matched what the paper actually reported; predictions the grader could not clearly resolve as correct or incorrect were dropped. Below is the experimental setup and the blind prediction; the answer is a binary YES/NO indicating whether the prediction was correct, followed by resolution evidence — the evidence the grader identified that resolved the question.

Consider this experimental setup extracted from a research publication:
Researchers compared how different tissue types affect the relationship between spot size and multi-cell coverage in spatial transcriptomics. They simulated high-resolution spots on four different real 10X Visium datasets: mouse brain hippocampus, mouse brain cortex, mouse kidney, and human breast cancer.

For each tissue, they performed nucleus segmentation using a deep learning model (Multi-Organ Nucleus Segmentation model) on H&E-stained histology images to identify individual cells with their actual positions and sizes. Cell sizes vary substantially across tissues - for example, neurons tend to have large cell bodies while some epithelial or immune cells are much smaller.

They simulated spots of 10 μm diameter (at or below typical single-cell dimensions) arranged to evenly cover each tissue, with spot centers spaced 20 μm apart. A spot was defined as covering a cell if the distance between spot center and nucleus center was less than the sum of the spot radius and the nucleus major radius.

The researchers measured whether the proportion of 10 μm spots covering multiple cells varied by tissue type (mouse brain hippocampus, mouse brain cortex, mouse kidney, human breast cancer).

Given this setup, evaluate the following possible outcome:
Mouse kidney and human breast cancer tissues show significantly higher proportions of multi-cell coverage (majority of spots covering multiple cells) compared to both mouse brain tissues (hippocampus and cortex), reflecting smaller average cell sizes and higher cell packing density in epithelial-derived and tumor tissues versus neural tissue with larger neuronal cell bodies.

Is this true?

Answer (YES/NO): NO